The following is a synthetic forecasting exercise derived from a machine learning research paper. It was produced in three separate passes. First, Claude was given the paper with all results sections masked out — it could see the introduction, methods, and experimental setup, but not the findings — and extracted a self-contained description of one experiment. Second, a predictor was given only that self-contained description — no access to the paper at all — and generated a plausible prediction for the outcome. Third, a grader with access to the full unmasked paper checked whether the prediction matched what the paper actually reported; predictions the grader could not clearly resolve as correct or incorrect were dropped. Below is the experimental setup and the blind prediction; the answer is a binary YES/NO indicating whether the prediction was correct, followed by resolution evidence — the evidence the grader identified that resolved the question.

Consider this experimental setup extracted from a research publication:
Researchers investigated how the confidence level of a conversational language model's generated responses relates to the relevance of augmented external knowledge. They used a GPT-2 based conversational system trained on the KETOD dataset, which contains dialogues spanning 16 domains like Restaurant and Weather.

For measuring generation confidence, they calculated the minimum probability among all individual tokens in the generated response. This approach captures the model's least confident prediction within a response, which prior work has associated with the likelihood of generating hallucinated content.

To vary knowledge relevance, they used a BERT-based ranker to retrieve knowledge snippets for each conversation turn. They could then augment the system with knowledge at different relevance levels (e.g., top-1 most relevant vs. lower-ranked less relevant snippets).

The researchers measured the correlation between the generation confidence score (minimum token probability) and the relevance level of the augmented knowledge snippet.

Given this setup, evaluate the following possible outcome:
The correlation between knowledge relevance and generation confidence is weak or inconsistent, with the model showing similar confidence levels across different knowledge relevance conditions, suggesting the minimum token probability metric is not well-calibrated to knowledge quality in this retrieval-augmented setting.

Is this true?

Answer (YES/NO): NO